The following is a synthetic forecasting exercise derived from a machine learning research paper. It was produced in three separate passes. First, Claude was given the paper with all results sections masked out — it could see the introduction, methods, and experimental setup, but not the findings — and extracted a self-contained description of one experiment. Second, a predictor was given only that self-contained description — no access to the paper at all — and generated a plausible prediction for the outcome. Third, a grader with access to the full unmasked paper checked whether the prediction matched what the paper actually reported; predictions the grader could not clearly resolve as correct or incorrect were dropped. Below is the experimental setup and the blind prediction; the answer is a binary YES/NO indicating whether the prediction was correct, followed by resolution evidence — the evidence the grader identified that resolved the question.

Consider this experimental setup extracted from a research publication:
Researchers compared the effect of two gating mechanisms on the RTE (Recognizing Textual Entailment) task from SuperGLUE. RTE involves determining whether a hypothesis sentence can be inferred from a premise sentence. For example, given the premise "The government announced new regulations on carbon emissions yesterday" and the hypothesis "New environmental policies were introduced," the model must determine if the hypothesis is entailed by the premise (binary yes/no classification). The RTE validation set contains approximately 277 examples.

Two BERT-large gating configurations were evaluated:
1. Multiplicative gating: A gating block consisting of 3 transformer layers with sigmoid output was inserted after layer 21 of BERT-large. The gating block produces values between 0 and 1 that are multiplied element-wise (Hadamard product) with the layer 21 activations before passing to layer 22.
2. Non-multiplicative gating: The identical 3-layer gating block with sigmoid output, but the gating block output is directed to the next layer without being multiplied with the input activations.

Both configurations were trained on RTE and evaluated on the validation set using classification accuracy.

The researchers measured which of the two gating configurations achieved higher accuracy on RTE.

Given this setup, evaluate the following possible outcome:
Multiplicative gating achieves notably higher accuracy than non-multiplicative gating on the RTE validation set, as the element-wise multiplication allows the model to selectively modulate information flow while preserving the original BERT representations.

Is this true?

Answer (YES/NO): NO